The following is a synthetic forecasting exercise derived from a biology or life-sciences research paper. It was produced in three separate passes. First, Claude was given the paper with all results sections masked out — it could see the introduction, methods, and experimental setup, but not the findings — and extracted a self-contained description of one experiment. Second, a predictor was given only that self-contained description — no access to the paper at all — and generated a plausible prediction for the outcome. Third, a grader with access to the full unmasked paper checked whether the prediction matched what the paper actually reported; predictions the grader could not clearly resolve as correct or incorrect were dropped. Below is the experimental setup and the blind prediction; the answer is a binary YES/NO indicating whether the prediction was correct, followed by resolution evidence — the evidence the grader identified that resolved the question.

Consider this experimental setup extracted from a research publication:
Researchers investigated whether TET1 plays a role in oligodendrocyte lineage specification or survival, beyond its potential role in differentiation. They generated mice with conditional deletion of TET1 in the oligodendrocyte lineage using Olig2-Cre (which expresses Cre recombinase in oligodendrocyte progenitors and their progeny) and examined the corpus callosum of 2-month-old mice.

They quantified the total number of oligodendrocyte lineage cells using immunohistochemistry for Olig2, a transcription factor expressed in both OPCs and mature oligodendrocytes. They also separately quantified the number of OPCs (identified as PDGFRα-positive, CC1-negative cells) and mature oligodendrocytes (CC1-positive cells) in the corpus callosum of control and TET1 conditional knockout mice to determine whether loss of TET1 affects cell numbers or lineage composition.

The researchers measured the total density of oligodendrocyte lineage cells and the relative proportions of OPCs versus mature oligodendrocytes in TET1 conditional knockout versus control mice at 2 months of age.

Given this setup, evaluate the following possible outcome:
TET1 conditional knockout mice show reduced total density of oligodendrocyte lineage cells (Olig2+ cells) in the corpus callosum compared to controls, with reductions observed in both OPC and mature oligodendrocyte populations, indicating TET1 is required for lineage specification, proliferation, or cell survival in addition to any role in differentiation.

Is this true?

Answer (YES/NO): NO